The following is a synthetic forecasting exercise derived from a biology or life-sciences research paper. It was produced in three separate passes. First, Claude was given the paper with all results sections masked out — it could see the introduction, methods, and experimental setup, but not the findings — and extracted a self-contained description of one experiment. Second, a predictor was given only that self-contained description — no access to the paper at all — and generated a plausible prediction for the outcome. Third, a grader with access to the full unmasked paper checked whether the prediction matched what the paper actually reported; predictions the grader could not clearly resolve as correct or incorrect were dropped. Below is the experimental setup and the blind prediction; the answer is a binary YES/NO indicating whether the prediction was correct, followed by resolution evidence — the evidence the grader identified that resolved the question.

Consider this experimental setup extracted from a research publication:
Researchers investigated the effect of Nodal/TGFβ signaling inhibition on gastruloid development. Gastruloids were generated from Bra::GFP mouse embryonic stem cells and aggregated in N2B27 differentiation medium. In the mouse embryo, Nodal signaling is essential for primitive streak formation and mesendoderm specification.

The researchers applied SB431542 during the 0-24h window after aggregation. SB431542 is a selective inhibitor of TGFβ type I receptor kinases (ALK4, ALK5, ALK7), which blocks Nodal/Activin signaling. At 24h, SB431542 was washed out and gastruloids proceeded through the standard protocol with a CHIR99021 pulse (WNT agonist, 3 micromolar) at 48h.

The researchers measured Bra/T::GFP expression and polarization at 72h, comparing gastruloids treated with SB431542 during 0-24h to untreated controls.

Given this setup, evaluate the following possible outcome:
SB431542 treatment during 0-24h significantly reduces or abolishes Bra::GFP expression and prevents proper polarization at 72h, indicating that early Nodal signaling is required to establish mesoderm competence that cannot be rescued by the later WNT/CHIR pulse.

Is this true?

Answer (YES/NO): NO